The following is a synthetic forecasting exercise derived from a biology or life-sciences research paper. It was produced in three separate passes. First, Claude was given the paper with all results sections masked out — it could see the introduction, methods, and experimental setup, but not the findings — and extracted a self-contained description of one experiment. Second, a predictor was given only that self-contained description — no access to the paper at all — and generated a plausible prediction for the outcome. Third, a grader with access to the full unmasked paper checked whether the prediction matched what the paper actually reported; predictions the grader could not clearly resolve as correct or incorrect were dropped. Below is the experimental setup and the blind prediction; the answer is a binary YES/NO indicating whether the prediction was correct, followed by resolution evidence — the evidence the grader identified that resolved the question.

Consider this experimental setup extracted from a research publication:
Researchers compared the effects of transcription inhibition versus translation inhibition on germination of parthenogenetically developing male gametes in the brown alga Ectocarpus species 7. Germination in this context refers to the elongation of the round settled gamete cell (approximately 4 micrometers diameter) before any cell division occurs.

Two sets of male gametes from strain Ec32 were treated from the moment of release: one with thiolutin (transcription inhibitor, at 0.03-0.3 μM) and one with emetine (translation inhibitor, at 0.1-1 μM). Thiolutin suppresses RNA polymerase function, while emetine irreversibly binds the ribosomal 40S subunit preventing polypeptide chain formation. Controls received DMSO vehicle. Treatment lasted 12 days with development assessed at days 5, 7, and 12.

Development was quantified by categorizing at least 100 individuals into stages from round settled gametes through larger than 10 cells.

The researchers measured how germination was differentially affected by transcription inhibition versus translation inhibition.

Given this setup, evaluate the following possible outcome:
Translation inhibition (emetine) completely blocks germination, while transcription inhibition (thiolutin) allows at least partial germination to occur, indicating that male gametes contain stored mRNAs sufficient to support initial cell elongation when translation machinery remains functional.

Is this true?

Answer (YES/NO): NO